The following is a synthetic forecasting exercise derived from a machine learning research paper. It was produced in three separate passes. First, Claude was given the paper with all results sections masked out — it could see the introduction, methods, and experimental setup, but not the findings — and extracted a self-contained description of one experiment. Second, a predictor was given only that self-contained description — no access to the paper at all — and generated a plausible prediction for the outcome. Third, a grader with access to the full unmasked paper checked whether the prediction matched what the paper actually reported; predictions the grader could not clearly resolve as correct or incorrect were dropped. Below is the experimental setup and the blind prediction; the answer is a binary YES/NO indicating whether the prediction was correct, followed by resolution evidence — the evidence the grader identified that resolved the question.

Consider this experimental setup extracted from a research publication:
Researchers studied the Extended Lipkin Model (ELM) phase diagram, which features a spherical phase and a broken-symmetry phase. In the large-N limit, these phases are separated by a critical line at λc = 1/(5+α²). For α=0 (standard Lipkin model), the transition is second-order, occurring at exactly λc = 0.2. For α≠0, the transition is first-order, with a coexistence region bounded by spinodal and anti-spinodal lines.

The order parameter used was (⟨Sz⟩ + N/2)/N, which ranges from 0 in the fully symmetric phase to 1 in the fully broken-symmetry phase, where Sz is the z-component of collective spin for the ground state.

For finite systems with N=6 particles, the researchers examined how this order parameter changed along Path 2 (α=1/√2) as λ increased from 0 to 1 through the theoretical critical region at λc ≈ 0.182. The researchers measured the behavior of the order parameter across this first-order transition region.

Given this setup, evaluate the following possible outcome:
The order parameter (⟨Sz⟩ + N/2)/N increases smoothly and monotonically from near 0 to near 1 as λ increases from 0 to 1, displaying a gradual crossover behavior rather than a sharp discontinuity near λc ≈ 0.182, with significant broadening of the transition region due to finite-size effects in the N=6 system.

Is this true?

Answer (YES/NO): NO